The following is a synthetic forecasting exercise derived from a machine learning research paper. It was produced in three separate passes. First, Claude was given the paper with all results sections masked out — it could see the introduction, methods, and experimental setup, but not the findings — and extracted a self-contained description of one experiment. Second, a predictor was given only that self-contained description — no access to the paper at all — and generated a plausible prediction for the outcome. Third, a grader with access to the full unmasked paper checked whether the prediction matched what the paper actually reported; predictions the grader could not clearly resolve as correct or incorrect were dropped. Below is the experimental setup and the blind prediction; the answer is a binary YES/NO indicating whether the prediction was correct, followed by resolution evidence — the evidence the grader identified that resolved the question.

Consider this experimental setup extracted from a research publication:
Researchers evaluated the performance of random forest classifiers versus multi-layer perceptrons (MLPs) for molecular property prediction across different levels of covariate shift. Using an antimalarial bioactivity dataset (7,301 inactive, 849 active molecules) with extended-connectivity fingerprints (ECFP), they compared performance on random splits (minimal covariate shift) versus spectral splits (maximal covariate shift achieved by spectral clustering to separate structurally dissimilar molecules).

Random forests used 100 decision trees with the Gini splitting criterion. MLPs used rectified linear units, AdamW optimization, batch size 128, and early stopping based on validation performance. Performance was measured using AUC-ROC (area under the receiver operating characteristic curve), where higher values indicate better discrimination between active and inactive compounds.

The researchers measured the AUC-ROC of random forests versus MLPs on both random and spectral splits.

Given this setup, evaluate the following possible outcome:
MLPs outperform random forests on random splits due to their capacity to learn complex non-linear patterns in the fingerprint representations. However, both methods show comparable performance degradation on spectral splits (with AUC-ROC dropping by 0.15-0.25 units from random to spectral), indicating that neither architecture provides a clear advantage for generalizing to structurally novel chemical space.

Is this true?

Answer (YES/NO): NO